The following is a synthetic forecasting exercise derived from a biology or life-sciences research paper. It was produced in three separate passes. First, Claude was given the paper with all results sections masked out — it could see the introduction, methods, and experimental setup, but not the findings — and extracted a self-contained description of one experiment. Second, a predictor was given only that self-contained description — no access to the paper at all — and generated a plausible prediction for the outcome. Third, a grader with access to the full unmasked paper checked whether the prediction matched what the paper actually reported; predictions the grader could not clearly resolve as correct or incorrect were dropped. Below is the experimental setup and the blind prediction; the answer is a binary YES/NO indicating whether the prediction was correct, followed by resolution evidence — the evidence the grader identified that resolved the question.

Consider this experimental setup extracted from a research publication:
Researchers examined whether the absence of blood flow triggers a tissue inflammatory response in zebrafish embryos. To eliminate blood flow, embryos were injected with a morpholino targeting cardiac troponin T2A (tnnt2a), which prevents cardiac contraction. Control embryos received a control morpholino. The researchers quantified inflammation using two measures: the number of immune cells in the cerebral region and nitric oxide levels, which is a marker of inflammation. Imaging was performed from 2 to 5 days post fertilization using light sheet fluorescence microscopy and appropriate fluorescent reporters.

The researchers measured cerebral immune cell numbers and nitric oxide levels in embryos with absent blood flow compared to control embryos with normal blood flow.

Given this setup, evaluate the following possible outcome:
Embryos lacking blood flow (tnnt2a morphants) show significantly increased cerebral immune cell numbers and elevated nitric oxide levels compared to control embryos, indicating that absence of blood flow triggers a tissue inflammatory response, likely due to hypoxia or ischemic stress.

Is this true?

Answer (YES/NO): NO